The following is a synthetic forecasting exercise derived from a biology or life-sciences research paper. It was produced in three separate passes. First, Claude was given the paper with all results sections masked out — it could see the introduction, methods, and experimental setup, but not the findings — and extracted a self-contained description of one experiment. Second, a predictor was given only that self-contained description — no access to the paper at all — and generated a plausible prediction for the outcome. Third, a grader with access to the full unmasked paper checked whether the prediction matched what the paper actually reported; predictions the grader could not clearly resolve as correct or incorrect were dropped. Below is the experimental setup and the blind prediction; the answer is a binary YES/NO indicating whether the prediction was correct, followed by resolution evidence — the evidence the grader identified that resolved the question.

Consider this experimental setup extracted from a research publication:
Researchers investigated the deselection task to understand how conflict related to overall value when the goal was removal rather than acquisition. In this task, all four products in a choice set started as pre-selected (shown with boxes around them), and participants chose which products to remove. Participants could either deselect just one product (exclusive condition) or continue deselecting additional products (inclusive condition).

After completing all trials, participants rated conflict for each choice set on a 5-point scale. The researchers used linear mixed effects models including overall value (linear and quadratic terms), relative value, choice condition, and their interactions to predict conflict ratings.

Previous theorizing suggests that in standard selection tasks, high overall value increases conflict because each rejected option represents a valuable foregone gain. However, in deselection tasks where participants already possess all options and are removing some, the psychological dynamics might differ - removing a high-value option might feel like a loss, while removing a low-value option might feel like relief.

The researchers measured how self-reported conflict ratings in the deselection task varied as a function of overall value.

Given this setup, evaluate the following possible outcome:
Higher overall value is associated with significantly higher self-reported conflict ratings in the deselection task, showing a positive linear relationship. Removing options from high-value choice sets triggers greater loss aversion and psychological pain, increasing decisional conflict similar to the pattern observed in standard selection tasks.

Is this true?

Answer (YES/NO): YES